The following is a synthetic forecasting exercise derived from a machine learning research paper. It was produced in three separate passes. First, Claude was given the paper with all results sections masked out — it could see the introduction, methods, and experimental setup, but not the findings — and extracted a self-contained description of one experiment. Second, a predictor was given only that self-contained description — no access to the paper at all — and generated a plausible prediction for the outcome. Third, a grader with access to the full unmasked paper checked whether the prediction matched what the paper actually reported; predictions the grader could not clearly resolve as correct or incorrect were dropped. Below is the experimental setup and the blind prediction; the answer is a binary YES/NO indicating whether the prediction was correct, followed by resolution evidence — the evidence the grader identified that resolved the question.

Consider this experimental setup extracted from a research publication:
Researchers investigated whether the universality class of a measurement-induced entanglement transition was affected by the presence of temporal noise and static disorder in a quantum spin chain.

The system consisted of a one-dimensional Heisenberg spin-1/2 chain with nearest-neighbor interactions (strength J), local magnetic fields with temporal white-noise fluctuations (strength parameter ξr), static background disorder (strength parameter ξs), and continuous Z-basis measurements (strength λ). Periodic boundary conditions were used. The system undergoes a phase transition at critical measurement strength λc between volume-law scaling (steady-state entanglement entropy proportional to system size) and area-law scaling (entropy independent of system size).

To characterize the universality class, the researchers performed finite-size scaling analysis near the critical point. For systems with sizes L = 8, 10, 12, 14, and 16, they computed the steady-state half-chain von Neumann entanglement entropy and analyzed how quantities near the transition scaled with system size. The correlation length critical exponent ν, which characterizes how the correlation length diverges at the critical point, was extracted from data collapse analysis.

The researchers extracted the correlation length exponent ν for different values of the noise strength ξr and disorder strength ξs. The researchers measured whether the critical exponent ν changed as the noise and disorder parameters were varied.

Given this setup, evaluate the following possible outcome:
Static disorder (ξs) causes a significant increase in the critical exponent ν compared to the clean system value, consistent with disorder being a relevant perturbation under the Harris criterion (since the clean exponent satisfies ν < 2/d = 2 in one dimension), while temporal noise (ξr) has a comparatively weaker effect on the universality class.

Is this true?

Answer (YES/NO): NO